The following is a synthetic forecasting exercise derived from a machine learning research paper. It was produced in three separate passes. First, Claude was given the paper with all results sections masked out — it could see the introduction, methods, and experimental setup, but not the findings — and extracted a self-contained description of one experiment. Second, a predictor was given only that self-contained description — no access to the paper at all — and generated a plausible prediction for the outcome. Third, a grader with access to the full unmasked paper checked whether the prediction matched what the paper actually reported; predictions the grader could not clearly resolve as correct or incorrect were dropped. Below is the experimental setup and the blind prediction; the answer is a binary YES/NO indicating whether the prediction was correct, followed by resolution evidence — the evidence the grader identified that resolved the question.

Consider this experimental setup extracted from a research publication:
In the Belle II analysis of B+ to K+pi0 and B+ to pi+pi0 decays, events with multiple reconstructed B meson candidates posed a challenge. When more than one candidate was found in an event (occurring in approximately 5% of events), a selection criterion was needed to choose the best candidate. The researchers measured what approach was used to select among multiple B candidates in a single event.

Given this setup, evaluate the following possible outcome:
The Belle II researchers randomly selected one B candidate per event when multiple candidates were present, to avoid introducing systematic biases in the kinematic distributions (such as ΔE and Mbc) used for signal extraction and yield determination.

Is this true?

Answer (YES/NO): NO